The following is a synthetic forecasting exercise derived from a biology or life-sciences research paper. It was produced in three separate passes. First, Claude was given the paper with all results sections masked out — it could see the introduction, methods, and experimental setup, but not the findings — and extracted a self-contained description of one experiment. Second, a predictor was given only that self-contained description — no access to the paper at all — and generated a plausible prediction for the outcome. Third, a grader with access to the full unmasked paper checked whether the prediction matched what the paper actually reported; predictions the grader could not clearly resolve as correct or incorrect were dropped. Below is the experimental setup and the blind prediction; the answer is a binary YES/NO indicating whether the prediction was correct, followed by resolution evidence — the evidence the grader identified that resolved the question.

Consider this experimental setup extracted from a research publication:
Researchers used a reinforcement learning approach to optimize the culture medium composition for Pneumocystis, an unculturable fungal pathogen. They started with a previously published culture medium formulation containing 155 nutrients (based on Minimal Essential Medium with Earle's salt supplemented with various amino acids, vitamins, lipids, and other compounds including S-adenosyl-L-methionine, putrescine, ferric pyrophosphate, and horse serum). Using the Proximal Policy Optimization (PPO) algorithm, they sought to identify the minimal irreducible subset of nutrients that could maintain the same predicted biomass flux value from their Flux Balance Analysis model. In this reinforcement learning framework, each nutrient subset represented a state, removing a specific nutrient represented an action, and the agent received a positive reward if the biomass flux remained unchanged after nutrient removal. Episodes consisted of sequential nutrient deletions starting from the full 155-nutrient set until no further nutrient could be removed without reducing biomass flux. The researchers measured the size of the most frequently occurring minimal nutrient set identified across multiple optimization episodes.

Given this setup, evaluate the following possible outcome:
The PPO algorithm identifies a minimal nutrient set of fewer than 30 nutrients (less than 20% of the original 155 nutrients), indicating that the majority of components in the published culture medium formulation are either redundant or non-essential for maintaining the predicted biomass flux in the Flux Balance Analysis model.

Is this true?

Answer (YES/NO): NO